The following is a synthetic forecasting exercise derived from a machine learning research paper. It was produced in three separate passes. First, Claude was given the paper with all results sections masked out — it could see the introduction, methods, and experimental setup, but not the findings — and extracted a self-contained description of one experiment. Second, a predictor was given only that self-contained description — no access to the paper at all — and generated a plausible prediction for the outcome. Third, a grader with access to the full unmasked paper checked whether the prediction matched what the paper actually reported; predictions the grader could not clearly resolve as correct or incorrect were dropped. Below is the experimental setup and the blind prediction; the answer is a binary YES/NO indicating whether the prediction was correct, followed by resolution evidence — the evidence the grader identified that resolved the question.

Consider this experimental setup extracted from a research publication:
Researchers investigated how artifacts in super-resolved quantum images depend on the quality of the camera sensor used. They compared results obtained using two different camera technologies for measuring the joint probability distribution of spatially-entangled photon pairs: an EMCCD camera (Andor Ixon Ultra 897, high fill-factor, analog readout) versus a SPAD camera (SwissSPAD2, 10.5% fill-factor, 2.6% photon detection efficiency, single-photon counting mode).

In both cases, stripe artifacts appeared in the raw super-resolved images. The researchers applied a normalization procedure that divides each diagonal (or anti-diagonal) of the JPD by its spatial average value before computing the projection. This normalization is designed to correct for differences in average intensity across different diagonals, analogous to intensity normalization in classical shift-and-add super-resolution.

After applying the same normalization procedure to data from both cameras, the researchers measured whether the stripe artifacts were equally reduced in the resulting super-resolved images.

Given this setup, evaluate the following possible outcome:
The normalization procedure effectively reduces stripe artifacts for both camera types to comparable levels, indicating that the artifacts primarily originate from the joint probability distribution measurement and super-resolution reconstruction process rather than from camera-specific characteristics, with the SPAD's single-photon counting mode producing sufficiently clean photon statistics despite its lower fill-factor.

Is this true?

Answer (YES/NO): NO